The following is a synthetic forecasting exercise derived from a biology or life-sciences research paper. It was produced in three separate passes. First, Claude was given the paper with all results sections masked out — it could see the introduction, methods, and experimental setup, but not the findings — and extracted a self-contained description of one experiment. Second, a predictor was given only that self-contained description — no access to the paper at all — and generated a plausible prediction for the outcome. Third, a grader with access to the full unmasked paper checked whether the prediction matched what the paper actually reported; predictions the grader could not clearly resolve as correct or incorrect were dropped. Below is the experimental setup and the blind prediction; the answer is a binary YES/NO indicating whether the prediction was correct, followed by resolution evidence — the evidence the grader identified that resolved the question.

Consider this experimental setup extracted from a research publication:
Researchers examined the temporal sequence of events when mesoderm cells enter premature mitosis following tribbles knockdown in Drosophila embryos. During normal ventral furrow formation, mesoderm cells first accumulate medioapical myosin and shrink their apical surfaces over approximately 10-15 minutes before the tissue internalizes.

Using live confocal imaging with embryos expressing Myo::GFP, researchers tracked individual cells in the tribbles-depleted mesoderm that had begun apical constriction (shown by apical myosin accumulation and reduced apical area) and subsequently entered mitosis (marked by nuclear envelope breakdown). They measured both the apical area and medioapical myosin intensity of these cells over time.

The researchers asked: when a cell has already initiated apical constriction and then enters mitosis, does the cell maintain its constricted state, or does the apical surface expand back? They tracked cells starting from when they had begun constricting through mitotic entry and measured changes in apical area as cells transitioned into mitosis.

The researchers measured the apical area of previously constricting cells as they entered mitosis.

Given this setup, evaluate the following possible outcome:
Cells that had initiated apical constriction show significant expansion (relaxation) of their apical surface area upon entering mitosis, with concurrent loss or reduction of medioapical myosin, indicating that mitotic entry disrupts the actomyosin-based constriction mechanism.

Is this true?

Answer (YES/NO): YES